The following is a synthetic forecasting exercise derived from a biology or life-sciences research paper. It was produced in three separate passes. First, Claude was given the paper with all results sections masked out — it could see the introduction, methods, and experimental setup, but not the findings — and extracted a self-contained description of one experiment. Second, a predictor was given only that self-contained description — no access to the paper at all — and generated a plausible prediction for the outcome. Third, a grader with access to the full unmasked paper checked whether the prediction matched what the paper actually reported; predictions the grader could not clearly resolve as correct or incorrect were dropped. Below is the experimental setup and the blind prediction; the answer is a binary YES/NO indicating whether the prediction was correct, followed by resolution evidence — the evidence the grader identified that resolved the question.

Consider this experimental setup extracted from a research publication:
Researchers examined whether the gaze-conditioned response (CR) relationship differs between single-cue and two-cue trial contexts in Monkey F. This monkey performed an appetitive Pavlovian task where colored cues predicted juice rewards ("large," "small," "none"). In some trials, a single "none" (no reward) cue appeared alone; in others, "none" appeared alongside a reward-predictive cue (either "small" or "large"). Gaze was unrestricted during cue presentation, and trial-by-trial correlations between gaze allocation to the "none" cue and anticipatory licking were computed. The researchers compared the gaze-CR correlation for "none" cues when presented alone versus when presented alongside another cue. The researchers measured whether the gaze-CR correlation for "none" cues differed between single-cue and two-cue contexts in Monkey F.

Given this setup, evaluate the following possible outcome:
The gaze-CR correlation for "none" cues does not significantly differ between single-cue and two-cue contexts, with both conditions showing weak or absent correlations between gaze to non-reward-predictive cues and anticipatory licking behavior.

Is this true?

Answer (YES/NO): NO